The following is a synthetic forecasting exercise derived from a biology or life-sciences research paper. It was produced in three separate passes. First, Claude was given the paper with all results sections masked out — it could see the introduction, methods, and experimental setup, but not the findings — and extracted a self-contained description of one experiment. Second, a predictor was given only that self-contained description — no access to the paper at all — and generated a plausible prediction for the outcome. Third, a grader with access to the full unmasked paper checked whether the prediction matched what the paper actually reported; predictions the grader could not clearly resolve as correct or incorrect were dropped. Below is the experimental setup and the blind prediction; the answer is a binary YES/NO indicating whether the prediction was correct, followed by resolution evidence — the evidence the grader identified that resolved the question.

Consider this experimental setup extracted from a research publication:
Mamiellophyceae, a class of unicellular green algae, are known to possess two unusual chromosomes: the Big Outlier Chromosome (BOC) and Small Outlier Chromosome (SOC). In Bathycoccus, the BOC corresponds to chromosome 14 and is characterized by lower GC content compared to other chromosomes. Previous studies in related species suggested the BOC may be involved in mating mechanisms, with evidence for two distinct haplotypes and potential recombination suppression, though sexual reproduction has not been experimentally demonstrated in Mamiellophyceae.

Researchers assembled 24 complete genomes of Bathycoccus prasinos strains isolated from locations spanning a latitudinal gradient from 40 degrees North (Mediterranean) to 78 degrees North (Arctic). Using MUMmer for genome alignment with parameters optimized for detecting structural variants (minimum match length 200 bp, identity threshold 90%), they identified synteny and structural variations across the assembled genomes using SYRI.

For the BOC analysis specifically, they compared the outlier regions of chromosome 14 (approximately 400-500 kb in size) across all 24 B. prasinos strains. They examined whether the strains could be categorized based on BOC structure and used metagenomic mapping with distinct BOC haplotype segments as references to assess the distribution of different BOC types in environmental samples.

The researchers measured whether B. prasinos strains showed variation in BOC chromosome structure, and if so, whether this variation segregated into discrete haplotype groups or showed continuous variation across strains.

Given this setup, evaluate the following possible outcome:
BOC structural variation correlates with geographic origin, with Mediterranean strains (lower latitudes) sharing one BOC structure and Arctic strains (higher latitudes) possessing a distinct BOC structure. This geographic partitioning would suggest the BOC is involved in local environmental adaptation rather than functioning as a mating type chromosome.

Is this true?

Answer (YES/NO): NO